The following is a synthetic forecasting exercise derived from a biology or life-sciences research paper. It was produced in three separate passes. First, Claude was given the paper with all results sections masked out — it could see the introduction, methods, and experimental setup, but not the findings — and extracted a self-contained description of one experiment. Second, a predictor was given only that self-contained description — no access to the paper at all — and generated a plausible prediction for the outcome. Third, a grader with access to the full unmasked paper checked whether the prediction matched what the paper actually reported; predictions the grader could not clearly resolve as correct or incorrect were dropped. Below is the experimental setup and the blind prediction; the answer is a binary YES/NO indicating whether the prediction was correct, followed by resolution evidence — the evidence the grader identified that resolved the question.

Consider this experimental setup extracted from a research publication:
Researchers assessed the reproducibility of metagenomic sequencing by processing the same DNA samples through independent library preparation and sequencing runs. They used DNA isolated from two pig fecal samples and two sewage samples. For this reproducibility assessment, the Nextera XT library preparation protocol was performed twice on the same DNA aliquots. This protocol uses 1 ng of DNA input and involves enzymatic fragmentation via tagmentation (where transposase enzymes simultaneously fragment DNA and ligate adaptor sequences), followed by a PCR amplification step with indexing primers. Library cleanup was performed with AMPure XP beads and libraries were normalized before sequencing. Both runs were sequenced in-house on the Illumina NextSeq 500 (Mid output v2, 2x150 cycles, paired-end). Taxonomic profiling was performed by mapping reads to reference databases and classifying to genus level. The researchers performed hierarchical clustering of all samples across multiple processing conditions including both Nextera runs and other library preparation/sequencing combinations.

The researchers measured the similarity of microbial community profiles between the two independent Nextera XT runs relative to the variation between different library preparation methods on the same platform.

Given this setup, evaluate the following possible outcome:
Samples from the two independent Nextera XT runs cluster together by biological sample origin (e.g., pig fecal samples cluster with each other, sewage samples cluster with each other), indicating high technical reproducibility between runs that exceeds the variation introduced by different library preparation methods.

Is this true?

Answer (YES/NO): YES